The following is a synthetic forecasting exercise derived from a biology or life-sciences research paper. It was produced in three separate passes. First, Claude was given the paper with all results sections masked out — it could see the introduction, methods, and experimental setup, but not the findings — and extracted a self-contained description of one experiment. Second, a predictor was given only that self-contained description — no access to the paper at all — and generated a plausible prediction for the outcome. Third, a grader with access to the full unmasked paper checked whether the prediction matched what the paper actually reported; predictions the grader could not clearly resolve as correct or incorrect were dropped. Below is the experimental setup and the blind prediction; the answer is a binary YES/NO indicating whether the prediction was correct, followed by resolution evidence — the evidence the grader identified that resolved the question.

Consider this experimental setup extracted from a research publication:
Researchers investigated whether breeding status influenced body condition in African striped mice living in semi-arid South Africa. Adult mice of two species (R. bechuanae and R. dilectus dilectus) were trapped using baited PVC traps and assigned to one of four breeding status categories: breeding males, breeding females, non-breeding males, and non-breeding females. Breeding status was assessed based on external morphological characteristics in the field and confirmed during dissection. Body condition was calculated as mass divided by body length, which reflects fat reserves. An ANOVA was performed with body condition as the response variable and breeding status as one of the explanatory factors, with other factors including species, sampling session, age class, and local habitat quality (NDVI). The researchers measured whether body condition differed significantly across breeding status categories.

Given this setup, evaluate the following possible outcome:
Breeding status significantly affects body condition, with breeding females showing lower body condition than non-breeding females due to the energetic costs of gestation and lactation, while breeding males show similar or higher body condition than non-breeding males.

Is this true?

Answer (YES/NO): NO